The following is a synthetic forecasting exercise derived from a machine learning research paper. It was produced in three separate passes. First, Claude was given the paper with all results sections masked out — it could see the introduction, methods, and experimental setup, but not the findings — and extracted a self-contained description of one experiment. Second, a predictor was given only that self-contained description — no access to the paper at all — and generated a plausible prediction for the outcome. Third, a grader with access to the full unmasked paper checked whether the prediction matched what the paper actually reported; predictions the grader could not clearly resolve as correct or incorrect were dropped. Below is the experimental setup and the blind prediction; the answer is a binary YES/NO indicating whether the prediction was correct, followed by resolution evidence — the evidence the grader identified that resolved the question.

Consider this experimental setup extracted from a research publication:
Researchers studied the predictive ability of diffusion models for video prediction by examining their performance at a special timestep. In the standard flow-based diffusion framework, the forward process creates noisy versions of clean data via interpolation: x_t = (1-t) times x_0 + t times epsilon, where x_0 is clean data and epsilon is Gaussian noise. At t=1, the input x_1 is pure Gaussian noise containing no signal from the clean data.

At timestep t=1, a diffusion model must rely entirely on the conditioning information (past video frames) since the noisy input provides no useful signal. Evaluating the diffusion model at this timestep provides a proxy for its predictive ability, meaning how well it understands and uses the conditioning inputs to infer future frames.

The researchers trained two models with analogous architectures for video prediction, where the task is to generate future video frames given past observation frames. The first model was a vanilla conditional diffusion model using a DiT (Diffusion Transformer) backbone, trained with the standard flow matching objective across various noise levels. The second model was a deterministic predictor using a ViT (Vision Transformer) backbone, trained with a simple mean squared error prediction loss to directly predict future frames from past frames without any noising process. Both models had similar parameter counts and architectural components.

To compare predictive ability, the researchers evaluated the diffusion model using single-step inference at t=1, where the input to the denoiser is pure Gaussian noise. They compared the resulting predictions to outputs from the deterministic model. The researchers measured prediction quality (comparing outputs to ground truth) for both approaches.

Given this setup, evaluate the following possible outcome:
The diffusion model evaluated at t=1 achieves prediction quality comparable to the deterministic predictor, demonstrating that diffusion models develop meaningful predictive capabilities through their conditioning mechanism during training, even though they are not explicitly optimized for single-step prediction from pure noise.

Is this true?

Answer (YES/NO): NO